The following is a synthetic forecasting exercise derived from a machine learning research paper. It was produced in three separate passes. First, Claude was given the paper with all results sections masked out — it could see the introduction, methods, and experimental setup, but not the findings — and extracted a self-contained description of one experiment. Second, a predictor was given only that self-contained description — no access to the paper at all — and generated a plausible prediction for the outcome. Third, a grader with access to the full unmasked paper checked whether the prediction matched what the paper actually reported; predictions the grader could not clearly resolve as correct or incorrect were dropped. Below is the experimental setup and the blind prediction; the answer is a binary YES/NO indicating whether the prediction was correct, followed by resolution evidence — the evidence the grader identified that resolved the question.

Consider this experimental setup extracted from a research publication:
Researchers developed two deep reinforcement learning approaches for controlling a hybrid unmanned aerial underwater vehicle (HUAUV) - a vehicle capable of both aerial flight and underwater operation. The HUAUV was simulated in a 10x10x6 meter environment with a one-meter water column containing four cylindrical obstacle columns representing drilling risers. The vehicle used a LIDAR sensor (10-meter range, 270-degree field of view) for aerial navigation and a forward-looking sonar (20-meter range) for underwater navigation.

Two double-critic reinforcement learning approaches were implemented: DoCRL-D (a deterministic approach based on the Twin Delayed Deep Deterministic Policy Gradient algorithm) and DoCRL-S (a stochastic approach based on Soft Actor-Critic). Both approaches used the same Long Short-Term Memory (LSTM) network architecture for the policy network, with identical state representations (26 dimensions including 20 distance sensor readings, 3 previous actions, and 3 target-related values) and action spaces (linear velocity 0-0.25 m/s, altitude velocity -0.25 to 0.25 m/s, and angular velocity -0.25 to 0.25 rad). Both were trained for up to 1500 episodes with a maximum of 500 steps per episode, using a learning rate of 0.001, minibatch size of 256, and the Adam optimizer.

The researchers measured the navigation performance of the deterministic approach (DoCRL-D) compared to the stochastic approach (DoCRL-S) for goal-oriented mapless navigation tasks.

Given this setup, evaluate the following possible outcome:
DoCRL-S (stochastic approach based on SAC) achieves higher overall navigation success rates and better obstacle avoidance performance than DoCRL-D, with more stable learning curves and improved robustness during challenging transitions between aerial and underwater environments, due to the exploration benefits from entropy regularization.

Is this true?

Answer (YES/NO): NO